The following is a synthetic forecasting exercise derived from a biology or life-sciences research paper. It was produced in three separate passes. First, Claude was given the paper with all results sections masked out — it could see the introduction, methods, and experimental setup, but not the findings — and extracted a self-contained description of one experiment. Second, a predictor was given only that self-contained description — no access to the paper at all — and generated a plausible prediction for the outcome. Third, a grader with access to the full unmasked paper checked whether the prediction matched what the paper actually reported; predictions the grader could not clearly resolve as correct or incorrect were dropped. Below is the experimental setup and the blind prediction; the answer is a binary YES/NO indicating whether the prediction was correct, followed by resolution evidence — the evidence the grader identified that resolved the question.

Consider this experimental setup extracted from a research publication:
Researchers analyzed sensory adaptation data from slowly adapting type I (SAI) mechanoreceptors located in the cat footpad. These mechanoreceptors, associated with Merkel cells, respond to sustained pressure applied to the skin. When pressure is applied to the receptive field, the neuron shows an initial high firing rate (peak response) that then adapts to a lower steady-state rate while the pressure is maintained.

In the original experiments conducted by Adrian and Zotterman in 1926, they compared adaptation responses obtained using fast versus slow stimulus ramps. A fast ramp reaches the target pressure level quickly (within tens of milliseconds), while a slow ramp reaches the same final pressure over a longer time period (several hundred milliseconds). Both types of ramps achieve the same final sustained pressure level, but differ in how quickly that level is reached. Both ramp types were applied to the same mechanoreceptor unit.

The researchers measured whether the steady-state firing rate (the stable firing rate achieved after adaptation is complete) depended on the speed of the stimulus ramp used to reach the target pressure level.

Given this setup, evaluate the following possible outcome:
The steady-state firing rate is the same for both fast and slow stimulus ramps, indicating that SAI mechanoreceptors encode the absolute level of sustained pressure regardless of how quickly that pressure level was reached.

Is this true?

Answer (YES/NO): YES